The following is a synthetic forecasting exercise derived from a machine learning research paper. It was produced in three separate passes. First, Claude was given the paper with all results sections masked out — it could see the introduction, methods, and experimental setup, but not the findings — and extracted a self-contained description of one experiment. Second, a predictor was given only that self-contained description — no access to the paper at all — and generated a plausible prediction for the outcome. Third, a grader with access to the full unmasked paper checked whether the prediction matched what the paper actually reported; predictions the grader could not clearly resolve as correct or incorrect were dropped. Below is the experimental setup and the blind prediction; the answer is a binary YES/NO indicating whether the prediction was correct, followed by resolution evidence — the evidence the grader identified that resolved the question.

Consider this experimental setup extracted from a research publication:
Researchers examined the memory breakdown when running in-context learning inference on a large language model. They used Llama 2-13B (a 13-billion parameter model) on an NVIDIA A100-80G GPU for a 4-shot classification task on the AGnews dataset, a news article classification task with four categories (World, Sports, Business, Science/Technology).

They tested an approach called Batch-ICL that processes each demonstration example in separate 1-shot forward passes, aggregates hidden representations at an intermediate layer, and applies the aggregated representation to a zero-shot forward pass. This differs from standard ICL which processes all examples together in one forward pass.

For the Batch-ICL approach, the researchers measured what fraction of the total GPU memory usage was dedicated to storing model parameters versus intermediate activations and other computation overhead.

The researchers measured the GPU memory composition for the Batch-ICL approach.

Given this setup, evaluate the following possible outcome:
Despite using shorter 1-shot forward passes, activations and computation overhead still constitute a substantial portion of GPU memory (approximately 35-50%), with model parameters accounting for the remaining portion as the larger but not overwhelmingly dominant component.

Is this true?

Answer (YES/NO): NO